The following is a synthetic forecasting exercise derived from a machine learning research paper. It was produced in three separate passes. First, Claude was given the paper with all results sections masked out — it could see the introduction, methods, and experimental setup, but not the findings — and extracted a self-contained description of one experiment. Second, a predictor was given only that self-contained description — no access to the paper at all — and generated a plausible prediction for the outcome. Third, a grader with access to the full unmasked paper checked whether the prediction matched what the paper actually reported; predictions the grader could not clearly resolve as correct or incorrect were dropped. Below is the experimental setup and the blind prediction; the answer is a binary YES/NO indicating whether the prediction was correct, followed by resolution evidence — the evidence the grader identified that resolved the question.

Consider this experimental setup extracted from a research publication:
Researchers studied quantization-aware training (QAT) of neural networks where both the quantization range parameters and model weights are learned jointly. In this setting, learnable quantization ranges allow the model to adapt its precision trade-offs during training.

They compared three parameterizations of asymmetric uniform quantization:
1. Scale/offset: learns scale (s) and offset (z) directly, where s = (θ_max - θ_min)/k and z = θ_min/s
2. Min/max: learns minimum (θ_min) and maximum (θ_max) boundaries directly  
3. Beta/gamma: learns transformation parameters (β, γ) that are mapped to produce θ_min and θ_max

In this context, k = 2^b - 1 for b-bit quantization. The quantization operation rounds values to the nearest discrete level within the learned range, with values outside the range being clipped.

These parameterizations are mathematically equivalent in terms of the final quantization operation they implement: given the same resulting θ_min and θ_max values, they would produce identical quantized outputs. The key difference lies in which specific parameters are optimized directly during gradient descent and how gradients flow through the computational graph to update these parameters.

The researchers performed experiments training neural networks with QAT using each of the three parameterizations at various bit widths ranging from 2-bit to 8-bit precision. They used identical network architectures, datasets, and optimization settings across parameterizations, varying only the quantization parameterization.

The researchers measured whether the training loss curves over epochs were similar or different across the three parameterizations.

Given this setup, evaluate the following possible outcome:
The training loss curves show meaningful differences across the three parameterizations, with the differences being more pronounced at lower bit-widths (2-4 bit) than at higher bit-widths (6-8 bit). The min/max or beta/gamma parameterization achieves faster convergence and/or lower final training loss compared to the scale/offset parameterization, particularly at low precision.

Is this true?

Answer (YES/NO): NO